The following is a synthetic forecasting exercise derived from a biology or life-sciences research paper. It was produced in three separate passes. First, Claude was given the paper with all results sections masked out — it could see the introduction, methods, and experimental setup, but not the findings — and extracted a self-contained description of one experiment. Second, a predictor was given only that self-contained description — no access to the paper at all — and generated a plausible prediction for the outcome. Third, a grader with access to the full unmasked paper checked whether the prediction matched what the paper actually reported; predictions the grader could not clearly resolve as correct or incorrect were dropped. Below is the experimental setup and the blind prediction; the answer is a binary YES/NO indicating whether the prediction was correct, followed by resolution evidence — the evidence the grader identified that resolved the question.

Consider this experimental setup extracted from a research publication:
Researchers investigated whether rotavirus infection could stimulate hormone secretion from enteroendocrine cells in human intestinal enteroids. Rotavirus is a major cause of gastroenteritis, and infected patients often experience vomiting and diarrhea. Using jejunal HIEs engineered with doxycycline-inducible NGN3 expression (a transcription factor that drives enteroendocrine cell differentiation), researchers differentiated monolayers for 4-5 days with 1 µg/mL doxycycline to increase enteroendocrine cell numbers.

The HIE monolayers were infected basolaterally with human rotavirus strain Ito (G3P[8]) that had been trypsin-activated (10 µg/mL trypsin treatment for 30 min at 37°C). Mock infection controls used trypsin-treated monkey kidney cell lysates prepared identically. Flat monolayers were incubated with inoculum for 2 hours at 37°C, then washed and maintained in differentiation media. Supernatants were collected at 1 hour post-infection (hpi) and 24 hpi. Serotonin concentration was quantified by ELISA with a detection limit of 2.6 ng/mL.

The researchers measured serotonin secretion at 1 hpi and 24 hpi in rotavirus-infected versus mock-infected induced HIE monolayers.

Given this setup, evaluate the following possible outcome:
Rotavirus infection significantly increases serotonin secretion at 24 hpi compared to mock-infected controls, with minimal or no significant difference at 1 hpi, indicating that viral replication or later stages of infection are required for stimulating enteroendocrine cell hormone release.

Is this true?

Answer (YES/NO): YES